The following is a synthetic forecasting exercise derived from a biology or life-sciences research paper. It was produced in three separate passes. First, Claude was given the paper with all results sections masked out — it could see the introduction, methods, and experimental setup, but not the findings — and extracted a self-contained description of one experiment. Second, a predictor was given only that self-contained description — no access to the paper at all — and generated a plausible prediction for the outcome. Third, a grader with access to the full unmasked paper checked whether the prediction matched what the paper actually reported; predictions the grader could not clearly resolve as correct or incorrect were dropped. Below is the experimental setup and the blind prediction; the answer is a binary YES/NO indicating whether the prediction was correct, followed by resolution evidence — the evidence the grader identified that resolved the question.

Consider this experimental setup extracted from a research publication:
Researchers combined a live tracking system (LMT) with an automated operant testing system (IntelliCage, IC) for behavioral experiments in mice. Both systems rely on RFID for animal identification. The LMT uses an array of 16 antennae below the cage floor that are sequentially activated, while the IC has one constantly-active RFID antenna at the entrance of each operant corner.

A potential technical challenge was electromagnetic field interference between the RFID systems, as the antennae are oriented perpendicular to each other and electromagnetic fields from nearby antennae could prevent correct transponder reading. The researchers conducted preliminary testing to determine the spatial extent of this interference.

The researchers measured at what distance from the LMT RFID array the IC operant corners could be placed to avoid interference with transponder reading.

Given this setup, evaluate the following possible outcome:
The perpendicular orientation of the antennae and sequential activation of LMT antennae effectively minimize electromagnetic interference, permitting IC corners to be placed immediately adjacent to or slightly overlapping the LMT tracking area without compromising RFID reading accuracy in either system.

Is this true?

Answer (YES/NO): NO